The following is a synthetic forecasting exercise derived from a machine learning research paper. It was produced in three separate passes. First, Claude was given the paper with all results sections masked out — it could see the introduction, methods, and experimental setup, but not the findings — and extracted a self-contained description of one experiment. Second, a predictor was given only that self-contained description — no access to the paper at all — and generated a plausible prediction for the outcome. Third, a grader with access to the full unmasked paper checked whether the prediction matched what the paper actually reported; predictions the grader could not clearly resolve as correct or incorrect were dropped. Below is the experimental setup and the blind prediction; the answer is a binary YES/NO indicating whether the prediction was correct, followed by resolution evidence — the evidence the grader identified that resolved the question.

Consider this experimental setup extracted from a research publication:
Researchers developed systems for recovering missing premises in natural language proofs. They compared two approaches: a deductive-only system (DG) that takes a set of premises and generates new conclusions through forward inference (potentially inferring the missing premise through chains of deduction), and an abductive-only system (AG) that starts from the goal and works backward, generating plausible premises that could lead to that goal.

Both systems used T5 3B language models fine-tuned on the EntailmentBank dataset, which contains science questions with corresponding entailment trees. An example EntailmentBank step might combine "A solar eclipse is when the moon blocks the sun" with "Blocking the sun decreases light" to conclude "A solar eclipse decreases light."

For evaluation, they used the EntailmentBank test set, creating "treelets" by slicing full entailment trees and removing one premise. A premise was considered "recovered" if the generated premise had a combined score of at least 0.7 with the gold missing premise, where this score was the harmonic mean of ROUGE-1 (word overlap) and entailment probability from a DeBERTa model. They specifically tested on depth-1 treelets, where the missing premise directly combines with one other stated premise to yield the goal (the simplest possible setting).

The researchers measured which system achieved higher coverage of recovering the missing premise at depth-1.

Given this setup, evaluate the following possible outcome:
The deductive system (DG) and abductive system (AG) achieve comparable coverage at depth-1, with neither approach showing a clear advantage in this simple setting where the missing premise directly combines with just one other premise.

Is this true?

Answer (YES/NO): NO